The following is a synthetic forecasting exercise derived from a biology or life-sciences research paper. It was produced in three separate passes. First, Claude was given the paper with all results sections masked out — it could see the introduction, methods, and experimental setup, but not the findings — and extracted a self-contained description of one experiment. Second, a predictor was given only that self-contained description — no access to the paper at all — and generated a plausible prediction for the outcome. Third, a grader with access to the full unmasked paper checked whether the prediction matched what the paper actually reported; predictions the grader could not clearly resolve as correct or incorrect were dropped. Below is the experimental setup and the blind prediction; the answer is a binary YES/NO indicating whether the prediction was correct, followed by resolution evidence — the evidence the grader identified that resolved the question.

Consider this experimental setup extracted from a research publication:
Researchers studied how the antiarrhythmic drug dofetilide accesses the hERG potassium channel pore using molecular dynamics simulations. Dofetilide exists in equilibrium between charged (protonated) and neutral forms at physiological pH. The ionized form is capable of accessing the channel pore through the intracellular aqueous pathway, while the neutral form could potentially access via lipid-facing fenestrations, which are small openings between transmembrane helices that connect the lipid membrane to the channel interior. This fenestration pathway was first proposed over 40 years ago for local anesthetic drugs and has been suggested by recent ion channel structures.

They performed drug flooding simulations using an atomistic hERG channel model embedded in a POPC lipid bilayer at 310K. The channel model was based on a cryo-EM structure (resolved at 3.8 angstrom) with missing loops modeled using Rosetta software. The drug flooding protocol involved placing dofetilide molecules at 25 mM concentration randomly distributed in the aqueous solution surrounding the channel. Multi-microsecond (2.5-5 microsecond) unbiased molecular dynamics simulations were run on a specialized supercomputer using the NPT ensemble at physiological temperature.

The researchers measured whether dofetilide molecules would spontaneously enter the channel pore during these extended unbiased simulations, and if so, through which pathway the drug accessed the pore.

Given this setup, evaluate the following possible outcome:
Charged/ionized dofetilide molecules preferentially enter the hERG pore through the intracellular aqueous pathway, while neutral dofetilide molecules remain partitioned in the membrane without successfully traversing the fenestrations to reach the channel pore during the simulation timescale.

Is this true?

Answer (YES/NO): NO